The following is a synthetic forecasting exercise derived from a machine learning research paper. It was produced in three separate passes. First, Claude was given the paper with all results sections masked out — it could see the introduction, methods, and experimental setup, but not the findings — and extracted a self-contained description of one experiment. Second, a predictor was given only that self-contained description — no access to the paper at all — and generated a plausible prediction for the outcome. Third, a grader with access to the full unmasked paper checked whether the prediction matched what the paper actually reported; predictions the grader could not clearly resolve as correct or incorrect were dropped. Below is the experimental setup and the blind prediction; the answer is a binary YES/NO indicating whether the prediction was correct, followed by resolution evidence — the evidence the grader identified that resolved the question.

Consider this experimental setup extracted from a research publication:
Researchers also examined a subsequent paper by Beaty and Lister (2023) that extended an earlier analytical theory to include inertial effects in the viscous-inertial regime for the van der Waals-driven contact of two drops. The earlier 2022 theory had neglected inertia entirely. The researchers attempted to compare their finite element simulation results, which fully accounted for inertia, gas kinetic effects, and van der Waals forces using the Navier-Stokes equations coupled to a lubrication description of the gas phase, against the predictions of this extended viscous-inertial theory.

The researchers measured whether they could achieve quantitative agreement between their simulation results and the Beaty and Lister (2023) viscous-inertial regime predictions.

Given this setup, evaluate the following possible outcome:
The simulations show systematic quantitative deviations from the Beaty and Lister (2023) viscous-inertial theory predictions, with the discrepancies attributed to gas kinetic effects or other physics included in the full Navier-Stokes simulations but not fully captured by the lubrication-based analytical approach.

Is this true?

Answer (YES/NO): NO